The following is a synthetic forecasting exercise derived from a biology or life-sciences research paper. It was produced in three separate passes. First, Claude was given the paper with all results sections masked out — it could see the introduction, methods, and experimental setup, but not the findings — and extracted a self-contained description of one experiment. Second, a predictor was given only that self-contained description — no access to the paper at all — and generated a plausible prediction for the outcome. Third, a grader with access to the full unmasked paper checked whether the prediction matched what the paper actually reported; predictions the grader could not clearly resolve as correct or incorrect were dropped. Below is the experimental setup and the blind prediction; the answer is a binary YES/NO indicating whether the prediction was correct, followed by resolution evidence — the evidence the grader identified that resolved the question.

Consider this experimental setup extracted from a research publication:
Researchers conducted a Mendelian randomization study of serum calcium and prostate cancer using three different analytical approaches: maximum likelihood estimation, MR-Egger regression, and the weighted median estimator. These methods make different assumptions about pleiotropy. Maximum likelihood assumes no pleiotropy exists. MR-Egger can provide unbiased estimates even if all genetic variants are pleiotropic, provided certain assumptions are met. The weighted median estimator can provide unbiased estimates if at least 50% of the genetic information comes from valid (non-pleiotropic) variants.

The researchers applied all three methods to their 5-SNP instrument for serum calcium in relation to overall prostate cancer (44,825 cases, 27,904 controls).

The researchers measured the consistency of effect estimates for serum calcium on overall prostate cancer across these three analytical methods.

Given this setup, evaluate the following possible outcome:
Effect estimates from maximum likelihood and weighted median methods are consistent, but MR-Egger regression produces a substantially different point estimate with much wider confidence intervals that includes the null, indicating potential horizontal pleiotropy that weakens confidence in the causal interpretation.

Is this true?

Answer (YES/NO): NO